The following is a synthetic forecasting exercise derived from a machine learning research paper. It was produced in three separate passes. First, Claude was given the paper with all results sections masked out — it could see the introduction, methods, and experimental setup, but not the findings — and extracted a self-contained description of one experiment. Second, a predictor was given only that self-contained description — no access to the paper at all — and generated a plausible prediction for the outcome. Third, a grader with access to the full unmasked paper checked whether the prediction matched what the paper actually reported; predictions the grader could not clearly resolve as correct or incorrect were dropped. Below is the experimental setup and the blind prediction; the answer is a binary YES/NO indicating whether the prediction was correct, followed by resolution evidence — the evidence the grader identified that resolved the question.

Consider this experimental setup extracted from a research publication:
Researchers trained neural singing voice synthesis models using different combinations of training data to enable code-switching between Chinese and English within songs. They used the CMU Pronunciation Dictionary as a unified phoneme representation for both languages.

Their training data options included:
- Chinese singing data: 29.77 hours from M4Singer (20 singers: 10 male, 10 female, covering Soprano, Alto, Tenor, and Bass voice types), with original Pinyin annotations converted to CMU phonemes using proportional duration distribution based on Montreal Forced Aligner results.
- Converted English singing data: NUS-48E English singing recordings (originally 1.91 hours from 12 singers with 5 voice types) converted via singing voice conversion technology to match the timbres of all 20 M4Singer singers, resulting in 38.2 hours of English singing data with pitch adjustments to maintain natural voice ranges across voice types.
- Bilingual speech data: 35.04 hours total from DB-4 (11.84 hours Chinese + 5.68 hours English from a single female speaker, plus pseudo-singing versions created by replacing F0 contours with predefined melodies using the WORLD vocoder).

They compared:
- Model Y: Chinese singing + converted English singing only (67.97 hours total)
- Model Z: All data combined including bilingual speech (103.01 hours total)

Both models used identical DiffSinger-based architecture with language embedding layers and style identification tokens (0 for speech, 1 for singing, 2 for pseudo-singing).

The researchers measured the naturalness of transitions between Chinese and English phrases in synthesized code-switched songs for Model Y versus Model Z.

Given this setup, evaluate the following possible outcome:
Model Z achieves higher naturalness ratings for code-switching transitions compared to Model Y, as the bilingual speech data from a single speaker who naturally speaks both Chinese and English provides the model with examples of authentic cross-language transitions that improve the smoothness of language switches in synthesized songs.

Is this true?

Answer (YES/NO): NO